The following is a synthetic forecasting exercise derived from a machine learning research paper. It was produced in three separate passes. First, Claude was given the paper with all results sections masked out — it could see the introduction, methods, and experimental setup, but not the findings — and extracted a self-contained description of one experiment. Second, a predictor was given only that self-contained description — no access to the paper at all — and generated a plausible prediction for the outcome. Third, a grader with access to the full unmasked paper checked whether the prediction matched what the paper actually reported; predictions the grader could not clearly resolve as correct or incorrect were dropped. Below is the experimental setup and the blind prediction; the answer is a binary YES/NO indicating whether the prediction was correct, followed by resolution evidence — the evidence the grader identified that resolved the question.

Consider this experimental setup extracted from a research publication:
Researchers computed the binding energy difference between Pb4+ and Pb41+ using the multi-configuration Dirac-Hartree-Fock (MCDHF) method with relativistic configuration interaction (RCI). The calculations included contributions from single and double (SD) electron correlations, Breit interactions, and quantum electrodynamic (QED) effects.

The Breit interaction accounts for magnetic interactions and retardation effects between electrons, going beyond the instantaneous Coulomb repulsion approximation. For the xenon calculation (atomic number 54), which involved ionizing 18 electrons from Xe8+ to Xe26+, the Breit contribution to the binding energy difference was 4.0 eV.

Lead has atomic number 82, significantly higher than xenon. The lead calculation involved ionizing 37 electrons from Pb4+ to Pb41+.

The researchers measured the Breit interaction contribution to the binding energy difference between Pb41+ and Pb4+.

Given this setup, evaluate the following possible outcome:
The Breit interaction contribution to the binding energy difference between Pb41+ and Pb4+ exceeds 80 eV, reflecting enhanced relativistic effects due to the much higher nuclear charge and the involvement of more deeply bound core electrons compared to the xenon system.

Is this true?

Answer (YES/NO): NO